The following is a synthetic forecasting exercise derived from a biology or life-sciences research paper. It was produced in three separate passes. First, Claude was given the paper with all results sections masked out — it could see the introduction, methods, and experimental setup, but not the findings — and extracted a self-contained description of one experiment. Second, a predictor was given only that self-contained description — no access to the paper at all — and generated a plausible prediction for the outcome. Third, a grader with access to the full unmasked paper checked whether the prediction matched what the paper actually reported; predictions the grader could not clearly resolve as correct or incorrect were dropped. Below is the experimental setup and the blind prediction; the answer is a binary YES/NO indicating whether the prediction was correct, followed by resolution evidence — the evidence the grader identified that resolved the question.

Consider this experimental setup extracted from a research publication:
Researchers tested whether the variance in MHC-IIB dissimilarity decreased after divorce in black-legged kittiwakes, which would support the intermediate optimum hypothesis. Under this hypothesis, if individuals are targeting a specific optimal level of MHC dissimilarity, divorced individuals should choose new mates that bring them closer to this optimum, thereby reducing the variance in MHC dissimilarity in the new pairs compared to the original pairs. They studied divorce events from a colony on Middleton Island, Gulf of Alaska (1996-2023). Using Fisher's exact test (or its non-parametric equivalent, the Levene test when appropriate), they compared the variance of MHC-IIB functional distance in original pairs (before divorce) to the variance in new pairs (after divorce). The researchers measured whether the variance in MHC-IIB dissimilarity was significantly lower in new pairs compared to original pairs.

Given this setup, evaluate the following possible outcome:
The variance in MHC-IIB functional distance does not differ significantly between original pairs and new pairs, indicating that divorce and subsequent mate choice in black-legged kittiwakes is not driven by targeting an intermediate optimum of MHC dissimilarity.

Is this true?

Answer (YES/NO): YES